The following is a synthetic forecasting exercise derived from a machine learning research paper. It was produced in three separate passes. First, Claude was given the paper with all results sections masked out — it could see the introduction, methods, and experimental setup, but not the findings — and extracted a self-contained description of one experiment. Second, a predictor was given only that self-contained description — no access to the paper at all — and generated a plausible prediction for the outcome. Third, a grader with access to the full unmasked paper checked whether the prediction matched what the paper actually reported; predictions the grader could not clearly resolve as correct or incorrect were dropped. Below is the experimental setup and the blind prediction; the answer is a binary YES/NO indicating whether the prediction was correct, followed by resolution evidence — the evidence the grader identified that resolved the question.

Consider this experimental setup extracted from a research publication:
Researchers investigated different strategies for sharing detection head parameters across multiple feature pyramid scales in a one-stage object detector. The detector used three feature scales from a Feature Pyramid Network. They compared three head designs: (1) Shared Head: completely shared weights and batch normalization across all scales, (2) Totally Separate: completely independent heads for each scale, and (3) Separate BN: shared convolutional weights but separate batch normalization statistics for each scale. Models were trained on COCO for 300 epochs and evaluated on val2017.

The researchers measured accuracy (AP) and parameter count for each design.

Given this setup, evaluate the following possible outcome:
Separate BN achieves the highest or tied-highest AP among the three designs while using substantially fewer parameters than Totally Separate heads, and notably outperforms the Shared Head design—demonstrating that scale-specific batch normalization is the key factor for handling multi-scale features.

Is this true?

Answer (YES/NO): YES